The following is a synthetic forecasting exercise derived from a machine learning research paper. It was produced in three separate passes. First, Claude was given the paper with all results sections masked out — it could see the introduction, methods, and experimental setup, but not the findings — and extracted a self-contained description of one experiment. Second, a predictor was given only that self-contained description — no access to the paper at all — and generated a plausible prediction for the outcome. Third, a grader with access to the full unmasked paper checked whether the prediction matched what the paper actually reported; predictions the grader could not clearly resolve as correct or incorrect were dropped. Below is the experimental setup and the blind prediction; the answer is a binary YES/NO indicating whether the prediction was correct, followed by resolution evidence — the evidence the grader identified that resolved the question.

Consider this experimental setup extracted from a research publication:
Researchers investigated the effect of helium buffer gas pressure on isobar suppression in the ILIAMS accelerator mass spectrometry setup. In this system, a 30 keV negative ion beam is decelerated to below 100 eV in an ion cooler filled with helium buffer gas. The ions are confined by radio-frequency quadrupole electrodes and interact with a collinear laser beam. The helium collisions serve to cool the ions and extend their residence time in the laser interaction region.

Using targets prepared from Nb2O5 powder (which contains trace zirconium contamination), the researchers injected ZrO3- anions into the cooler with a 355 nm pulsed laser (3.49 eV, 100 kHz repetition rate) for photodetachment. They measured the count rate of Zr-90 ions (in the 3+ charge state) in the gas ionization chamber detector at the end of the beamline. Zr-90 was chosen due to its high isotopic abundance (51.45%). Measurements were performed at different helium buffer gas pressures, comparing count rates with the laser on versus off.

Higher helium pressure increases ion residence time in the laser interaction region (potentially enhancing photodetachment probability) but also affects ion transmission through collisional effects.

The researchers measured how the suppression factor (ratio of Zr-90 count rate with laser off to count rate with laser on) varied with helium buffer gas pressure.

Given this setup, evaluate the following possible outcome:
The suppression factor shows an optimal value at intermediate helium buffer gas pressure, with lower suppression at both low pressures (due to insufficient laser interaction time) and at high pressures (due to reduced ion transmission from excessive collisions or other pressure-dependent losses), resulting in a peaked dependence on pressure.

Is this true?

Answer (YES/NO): NO